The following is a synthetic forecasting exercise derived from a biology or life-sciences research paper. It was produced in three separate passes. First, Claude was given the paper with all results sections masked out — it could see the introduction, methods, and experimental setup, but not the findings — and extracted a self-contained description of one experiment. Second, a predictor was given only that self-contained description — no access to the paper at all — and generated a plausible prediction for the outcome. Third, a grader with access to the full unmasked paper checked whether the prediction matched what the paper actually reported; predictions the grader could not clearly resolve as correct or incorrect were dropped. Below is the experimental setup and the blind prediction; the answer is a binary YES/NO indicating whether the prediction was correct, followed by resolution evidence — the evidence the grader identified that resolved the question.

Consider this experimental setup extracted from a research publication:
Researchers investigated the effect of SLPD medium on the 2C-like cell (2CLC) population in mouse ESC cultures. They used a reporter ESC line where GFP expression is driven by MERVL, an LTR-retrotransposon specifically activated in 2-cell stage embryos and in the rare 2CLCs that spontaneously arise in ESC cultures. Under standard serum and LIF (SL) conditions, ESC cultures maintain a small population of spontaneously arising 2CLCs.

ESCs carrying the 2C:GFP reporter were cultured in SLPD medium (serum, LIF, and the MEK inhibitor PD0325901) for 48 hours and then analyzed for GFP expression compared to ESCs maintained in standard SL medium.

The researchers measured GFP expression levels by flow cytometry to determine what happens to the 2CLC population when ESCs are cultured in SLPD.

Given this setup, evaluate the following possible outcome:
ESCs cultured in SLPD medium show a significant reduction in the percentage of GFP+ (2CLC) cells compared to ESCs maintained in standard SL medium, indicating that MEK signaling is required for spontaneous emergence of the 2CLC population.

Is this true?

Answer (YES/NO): YES